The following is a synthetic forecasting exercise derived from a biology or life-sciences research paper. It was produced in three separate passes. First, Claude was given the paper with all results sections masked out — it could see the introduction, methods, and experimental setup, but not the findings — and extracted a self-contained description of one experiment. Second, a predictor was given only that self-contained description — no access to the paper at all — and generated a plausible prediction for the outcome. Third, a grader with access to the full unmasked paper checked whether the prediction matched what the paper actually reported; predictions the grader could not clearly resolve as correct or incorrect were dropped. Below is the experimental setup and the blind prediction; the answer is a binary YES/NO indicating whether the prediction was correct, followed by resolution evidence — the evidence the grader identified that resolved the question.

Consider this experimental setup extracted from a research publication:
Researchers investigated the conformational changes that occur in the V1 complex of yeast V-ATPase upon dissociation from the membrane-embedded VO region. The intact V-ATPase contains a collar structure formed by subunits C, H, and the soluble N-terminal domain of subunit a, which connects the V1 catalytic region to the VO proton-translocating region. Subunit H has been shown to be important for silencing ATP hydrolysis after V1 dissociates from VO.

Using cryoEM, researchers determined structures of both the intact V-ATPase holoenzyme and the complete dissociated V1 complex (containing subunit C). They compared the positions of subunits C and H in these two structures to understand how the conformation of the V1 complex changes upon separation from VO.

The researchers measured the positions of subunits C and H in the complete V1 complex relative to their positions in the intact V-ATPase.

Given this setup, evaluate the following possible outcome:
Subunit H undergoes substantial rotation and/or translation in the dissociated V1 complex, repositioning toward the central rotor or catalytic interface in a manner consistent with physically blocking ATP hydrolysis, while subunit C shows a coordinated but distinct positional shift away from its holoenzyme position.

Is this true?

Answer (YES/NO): NO